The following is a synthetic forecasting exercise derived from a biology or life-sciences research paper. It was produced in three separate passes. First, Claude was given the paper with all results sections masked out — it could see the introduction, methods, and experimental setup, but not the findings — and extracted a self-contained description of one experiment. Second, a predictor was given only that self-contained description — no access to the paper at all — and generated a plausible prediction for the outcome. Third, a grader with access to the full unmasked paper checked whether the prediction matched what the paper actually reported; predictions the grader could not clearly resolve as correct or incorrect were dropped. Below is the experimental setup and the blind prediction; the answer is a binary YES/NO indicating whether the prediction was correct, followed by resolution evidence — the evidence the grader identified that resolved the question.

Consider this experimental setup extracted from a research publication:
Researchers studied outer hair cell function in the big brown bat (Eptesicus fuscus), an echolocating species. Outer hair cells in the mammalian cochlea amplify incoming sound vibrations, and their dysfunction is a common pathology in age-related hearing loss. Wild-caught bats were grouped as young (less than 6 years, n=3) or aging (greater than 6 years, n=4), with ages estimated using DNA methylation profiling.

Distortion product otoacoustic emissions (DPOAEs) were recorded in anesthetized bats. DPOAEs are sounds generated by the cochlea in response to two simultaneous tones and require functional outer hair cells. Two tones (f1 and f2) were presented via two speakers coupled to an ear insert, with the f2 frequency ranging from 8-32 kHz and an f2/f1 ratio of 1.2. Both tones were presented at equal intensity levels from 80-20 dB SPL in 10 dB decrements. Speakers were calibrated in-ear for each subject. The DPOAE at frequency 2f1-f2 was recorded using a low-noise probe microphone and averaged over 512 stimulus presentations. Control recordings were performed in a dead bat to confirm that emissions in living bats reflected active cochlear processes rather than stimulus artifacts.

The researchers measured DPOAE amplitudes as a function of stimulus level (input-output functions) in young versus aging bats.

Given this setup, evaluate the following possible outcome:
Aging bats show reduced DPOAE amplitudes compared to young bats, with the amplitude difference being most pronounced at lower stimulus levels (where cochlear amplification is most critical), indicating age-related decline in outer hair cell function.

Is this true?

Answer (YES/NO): NO